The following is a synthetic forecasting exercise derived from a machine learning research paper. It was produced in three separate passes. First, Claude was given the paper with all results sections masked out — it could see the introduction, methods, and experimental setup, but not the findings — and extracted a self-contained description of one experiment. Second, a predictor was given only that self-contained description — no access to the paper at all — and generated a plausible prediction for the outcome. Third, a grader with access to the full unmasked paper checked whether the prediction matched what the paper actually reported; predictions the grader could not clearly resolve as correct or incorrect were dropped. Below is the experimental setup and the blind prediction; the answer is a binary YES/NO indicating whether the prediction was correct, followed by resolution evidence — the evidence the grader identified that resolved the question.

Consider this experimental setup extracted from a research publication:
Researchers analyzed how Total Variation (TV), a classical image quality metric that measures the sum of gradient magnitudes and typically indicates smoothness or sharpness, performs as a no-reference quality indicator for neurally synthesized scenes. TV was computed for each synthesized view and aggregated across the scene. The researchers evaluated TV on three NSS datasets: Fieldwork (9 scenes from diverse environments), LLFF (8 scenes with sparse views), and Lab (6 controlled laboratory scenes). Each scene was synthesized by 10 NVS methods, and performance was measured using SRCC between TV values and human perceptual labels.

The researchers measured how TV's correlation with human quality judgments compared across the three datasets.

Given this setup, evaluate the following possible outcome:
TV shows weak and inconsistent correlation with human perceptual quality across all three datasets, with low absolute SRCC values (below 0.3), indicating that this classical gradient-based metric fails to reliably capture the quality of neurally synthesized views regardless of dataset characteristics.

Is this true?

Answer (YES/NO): NO